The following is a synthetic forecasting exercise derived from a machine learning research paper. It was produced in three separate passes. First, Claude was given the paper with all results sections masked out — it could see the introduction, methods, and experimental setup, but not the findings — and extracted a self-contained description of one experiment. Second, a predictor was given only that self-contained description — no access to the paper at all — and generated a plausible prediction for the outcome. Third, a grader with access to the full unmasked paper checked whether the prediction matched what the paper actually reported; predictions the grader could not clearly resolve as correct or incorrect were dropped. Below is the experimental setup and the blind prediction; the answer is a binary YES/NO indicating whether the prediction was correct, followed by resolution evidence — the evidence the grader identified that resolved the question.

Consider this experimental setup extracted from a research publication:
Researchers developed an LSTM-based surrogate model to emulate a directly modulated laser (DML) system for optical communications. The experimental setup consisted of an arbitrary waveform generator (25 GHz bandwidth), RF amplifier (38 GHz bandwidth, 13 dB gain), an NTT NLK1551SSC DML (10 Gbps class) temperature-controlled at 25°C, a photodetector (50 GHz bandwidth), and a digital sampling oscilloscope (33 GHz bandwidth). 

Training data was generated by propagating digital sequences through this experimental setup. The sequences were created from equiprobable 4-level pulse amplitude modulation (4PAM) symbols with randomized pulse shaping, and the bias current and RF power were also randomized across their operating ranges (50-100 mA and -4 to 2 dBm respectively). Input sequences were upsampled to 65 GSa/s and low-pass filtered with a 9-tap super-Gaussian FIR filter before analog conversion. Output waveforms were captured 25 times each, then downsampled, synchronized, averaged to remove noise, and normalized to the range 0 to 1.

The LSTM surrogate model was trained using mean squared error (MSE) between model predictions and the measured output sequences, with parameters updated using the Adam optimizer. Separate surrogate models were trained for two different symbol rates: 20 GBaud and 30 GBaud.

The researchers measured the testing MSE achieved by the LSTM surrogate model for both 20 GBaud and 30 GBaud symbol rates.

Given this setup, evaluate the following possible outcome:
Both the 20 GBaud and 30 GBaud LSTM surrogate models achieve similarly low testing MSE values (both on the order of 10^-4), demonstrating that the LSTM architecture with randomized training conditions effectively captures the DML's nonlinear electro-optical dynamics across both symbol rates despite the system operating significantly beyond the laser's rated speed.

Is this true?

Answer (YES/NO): YES